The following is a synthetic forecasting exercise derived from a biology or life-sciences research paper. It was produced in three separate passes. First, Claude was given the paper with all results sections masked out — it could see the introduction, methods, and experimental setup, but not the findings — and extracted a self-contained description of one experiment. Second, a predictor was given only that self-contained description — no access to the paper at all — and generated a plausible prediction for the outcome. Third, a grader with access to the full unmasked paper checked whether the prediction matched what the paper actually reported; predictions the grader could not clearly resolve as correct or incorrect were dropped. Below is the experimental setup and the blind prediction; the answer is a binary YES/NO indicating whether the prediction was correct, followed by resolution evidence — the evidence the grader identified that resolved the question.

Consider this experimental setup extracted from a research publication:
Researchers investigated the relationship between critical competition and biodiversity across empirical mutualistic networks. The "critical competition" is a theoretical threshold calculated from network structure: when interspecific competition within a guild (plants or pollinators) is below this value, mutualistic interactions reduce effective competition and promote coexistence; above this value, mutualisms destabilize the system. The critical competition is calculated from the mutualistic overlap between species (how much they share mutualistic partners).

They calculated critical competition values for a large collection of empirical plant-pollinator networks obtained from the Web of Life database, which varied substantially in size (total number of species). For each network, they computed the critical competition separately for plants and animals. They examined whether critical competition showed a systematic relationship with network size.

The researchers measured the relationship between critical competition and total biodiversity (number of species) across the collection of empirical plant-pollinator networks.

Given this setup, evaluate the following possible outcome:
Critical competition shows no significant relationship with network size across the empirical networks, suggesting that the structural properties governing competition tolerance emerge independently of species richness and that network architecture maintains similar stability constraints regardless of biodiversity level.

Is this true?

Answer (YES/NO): NO